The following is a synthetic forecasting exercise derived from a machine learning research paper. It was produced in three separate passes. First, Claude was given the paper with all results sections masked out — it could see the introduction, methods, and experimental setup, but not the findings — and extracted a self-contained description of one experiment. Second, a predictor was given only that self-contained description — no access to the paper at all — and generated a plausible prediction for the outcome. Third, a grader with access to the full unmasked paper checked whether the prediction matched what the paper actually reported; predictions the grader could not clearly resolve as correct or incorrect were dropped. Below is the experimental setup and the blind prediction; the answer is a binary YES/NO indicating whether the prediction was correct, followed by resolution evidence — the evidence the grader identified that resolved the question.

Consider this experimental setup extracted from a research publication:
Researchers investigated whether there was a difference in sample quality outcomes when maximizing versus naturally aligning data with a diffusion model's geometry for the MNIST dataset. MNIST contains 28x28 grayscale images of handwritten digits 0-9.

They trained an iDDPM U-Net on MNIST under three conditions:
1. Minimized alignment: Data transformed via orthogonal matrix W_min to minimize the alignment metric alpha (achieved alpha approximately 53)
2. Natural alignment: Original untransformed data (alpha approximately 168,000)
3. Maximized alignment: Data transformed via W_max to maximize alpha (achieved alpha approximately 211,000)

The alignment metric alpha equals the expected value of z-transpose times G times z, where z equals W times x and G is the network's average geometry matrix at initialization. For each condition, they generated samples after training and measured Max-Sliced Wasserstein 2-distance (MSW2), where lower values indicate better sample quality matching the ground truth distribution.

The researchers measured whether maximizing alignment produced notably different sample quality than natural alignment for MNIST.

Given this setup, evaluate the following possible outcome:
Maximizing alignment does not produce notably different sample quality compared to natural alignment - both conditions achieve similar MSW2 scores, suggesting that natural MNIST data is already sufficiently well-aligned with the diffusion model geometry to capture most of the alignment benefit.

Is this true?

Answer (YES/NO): YES